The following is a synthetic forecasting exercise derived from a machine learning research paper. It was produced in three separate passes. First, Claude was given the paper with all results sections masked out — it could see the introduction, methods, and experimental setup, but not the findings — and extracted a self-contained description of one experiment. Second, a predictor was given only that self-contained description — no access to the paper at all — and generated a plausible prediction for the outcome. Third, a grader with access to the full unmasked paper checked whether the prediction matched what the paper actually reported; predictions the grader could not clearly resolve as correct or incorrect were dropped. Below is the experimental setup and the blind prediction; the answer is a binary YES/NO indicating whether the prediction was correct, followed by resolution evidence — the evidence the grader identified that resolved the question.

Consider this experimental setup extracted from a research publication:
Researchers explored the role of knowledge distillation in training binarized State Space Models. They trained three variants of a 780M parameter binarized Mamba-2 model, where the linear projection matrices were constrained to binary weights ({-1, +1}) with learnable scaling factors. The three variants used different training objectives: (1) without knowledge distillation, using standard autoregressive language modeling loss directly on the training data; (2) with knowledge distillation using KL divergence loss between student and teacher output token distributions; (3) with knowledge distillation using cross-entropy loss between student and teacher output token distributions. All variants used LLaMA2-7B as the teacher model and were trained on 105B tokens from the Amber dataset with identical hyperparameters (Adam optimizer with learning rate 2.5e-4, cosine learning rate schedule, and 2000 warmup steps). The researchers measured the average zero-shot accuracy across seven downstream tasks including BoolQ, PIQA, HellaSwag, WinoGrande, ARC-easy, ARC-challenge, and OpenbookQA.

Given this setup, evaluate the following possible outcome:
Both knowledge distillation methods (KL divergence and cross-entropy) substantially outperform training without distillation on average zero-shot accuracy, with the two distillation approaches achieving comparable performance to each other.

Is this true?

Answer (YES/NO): NO